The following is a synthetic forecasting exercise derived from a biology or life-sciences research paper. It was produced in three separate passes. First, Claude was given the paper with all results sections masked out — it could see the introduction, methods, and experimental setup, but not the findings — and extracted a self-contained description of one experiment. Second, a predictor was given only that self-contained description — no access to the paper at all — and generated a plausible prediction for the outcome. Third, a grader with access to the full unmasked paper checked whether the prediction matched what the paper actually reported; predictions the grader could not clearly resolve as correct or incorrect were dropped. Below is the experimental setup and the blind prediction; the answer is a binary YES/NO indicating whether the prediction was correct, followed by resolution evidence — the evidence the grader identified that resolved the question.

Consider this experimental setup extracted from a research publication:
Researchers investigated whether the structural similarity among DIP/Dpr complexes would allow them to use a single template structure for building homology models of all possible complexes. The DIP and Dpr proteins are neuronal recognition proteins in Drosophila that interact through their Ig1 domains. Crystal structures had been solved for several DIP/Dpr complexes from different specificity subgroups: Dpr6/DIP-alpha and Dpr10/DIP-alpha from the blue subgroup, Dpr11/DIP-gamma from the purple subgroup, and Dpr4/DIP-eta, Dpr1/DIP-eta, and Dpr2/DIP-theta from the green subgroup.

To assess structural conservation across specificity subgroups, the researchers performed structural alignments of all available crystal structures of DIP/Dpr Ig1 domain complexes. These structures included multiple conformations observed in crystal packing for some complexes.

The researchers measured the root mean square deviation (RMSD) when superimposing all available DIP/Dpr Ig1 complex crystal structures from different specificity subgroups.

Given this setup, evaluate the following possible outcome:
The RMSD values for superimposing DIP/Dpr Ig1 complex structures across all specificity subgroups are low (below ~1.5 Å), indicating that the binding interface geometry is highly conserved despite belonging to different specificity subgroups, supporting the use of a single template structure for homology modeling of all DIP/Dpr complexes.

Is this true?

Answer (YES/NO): YES